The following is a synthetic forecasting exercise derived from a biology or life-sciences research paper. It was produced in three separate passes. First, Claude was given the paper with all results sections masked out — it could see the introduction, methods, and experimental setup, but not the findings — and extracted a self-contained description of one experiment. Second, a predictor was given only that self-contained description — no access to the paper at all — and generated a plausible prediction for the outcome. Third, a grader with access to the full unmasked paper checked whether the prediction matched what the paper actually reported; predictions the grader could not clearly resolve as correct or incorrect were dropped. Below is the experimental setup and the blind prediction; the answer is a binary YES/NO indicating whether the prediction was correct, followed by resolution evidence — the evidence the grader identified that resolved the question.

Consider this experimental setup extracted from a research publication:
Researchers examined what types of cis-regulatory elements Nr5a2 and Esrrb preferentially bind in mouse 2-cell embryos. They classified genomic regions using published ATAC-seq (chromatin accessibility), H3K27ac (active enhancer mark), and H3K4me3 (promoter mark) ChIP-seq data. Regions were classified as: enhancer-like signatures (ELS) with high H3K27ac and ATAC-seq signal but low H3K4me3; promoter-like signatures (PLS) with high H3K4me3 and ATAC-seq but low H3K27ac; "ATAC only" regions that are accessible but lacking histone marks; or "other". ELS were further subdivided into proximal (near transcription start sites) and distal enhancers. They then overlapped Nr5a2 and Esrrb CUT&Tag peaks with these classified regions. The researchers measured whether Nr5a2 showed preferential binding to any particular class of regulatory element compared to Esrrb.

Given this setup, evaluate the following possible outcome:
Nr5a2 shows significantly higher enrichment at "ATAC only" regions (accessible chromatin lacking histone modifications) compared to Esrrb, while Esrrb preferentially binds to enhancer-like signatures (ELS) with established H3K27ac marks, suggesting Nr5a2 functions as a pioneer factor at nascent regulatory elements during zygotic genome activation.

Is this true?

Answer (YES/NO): NO